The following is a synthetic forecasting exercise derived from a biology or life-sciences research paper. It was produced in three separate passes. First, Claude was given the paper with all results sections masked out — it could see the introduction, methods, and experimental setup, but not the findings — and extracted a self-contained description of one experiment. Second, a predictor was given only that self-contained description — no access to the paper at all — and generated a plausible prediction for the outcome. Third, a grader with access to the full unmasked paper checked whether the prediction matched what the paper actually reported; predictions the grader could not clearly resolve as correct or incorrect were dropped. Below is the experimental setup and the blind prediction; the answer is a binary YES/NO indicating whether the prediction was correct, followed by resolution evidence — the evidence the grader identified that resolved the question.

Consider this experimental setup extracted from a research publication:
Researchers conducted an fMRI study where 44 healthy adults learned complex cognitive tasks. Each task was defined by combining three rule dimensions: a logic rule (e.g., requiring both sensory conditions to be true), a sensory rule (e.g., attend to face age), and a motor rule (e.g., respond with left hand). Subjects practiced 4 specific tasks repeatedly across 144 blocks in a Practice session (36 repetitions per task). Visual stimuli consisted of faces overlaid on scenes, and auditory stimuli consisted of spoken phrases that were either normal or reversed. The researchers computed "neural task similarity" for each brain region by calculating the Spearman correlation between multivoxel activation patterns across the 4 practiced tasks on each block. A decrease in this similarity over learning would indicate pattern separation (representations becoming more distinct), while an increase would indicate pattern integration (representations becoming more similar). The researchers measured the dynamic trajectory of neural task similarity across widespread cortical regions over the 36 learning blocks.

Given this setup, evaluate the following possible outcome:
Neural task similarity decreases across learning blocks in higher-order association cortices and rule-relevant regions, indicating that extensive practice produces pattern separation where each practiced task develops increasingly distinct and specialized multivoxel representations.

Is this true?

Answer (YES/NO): YES